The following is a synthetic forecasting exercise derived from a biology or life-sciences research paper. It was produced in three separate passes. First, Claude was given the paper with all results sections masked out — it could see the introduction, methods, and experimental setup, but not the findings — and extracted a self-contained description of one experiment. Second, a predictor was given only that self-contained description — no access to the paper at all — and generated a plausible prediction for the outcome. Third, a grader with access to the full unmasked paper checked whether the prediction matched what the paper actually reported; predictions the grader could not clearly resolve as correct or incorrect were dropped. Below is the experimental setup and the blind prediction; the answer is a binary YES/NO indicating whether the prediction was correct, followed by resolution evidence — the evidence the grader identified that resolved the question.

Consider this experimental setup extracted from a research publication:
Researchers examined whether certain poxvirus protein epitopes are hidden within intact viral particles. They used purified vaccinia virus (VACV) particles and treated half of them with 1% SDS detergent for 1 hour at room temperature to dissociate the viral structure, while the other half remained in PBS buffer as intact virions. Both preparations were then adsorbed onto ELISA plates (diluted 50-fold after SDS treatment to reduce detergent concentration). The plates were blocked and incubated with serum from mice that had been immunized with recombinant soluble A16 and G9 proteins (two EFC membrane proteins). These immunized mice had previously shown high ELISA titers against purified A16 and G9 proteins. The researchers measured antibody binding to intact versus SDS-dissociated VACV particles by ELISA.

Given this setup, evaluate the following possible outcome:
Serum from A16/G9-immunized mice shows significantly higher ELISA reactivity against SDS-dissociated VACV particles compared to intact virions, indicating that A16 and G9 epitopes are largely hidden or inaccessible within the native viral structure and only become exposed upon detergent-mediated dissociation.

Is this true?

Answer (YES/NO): NO